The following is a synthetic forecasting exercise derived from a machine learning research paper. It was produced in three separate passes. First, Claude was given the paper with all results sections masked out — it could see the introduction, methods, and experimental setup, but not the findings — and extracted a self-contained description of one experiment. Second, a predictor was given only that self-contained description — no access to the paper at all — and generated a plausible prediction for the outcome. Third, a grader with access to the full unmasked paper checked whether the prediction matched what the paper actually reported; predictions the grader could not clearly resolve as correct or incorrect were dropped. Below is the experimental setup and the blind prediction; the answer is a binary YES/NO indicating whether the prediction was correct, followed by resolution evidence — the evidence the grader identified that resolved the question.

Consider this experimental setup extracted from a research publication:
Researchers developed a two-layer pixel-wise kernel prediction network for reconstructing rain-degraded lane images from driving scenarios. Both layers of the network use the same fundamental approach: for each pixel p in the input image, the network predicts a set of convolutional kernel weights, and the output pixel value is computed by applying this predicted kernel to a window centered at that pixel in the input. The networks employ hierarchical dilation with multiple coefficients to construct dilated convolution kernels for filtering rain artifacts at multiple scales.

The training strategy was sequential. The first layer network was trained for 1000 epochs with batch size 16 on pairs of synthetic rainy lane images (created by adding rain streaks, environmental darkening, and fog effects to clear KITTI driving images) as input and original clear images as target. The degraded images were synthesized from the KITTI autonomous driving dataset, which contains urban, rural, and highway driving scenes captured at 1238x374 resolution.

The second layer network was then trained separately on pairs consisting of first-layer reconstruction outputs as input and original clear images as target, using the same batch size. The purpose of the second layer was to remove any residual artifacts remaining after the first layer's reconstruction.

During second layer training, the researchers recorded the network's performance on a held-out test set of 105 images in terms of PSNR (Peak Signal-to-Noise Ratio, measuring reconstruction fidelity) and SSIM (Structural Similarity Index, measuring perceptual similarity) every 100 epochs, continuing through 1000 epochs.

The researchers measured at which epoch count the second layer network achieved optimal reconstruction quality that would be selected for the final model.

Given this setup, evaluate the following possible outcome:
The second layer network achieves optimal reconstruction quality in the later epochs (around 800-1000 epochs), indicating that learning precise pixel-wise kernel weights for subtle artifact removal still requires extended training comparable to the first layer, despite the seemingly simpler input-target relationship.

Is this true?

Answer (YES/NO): NO